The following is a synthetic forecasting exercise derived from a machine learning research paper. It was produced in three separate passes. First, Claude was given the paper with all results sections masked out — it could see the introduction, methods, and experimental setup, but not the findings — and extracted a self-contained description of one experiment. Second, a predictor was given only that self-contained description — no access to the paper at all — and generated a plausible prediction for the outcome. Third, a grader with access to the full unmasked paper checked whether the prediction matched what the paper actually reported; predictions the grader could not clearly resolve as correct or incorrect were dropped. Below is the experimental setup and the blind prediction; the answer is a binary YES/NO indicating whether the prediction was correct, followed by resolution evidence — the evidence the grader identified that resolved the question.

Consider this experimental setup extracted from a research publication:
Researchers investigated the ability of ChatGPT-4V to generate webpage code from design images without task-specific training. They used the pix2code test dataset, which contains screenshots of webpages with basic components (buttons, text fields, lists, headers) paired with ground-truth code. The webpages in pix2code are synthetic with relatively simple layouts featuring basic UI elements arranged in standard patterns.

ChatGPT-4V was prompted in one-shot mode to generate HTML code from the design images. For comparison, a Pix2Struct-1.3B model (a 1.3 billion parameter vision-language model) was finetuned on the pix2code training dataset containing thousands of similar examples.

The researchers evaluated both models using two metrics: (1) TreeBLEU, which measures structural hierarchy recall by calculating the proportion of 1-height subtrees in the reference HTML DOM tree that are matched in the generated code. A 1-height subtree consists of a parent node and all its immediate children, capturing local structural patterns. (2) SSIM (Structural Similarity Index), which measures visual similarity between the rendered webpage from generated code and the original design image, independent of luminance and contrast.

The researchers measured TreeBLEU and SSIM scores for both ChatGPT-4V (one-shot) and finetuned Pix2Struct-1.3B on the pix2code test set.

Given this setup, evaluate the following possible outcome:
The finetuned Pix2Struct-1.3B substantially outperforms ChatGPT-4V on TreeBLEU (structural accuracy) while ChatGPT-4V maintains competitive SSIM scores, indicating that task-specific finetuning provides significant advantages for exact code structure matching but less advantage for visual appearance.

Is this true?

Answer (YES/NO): YES